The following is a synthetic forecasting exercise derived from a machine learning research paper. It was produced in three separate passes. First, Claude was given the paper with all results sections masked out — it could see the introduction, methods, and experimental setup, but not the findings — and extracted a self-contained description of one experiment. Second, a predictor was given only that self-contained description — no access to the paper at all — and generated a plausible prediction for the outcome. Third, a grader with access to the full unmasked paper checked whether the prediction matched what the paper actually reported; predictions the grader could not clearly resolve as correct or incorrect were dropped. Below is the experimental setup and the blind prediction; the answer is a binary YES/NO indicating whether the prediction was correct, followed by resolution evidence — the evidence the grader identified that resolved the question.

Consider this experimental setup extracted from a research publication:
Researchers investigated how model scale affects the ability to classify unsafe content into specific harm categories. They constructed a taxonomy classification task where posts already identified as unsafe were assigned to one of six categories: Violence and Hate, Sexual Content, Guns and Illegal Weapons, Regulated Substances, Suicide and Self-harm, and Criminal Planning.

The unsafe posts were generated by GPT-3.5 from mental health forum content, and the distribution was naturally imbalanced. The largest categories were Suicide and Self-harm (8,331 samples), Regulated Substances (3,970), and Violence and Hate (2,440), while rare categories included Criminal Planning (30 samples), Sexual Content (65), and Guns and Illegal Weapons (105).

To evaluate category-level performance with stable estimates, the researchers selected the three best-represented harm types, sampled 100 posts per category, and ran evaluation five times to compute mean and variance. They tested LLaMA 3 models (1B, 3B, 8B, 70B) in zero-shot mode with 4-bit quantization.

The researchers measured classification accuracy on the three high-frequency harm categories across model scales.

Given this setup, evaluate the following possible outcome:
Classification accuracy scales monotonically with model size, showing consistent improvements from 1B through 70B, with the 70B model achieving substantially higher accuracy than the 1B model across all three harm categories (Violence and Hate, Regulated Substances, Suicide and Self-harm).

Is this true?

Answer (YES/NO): NO